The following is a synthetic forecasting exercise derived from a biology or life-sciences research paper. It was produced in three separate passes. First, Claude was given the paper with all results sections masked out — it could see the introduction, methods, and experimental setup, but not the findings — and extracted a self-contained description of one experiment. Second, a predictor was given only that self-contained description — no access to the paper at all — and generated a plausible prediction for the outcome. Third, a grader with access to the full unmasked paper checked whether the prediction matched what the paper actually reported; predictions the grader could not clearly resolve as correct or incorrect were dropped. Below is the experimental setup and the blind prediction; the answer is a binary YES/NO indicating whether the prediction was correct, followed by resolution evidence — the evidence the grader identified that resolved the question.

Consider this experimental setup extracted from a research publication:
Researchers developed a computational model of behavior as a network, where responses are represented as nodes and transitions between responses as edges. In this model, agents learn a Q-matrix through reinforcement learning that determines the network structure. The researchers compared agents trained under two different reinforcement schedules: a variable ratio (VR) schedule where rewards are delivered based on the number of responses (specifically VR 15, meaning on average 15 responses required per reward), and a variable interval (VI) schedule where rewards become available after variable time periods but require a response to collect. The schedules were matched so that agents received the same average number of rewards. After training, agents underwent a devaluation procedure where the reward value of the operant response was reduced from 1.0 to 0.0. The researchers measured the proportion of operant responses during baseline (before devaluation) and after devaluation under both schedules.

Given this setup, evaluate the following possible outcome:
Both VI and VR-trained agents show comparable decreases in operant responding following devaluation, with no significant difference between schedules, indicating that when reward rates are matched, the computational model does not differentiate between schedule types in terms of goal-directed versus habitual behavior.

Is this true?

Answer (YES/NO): NO